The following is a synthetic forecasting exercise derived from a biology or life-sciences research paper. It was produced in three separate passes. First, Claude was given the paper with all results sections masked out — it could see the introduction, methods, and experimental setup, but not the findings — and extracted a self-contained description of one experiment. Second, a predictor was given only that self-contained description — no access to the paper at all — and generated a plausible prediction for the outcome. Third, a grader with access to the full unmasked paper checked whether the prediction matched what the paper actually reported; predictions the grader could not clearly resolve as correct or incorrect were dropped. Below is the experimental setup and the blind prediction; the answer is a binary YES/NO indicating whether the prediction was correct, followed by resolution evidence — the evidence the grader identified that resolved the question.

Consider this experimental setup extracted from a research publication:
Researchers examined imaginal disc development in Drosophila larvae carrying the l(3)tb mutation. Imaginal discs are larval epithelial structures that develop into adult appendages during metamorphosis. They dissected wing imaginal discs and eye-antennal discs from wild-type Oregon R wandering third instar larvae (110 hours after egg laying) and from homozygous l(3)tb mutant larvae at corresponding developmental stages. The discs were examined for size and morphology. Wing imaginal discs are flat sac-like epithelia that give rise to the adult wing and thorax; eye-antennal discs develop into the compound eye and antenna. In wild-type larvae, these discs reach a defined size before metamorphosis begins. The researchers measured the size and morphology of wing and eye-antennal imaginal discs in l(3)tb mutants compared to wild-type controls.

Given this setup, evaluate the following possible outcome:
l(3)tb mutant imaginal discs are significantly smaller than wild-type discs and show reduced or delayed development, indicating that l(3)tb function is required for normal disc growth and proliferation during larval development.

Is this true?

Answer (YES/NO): NO